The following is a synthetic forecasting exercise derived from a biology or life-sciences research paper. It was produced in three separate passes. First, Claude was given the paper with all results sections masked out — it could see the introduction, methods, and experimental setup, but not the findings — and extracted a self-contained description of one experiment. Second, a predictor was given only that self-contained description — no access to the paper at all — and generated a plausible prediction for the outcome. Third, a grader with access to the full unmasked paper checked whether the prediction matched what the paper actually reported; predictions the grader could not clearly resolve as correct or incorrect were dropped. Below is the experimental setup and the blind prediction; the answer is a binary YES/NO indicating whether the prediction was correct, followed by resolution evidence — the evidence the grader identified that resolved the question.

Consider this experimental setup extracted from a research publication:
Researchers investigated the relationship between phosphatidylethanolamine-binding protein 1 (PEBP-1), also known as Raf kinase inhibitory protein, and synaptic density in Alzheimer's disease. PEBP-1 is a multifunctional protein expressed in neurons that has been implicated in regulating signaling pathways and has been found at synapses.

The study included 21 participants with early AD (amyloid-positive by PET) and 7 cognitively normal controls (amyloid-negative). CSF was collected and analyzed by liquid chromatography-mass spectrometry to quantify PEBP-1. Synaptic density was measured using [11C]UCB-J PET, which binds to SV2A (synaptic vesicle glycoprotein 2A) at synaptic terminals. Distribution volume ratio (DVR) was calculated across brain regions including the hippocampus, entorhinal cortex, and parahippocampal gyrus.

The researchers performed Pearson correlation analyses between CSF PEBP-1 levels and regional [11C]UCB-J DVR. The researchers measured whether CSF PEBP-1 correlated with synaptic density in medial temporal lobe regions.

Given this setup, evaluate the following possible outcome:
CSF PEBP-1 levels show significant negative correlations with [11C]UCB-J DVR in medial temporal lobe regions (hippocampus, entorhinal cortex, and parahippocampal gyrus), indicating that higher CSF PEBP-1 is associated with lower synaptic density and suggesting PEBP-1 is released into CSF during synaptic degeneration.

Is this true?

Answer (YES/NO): NO